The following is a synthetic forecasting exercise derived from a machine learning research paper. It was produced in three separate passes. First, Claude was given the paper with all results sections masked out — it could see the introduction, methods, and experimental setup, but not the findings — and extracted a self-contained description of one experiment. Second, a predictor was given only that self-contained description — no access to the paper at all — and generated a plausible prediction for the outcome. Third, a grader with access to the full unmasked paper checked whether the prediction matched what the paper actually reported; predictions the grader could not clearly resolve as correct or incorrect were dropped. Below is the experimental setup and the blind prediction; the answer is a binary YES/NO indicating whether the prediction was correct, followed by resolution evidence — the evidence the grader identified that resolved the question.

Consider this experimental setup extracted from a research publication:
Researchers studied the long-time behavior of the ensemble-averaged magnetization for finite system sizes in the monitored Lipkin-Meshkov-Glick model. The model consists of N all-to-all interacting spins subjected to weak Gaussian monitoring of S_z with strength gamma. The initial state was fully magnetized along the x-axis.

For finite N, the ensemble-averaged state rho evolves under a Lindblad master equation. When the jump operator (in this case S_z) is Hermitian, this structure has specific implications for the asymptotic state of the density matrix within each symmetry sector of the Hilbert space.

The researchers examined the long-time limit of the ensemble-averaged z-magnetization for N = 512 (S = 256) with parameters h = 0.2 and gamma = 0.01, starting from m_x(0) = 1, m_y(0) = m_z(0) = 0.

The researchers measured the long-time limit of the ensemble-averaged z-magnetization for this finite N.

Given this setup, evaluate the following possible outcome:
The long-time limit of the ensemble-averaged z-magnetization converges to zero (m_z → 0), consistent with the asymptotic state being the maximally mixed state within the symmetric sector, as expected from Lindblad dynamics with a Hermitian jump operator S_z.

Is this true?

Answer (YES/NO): YES